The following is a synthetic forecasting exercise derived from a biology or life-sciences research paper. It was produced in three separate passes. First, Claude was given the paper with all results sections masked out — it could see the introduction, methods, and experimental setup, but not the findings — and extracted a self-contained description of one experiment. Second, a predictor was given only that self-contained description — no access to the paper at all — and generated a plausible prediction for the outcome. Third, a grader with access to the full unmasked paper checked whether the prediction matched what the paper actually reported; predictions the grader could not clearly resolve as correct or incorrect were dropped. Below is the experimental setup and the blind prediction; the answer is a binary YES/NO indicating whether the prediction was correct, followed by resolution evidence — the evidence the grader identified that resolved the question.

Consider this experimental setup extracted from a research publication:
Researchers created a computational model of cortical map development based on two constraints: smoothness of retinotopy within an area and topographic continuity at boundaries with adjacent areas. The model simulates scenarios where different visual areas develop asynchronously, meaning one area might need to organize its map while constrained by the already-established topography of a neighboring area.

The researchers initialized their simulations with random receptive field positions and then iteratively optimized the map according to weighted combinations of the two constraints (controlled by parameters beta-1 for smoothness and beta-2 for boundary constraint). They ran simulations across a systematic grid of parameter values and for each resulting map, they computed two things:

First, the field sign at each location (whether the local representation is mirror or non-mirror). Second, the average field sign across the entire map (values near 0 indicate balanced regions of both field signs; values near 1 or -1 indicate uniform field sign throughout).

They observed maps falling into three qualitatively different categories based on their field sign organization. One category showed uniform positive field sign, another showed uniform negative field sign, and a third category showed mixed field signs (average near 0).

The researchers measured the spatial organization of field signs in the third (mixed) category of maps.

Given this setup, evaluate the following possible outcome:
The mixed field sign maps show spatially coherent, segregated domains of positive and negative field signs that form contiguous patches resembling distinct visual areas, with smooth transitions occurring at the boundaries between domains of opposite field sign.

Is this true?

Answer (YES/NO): NO